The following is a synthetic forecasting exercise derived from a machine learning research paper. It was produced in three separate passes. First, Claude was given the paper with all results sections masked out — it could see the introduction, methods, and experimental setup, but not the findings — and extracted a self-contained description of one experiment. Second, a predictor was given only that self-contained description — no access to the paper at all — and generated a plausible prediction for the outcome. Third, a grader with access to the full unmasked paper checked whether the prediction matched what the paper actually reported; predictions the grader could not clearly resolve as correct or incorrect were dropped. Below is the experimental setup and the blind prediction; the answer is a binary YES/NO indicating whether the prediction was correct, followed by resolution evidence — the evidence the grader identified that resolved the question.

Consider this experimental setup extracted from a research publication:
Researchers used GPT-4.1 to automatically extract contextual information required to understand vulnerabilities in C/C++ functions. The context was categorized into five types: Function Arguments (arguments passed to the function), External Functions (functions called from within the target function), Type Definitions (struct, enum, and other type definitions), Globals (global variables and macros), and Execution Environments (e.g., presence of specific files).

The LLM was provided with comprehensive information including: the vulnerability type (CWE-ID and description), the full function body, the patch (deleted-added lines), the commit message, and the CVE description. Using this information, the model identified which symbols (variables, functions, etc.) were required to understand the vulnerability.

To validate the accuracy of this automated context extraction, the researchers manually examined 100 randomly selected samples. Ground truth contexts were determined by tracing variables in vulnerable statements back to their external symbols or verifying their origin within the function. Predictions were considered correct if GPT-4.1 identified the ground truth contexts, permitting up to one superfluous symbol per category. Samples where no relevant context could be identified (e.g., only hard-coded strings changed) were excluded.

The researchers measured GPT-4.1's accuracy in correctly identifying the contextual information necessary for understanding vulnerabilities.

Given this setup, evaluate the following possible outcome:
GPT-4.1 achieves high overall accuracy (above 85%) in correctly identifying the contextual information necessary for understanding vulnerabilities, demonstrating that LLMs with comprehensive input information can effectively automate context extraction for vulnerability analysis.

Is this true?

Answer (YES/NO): NO